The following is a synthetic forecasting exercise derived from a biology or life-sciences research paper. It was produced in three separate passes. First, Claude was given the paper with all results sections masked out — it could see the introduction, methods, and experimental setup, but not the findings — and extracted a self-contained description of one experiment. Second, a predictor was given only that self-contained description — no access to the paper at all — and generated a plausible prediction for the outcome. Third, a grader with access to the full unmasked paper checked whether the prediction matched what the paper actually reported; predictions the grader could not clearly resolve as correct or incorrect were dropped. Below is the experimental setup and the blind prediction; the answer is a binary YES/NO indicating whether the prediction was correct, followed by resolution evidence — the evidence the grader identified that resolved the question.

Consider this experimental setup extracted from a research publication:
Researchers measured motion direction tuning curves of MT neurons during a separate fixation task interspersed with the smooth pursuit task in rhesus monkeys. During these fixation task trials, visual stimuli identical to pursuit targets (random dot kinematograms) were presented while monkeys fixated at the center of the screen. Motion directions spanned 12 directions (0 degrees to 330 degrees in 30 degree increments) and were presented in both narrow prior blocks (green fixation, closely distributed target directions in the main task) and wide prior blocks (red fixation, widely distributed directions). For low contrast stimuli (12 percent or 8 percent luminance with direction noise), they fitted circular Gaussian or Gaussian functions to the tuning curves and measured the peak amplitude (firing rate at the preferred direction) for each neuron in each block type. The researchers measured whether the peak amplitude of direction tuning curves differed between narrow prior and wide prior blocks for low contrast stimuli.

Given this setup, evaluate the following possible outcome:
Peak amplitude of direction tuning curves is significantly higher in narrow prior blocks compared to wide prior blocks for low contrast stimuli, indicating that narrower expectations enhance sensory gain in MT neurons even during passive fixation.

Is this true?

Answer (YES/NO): NO